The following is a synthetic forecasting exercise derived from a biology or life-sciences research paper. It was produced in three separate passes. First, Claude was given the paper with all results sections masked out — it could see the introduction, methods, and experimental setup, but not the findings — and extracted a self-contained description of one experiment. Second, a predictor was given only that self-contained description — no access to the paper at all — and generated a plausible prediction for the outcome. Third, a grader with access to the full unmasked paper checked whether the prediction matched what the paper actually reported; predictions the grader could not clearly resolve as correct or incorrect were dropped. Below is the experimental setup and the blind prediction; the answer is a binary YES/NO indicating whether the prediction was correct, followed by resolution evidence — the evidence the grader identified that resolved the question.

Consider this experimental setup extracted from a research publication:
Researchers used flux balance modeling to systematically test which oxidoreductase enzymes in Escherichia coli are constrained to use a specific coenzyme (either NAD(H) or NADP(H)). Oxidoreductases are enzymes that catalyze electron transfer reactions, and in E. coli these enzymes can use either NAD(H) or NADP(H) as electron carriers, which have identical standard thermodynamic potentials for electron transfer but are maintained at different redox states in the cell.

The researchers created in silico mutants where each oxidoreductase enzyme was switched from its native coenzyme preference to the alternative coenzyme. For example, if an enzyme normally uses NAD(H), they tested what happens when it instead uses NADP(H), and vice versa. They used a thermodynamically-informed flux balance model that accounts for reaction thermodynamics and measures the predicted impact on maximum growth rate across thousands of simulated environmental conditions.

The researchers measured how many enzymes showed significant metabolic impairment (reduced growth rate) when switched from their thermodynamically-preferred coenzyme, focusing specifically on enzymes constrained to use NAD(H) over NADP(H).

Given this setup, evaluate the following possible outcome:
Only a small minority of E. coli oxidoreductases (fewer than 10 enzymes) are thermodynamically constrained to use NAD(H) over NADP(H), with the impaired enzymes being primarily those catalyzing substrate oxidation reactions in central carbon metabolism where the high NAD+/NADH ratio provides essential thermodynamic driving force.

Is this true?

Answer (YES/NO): NO